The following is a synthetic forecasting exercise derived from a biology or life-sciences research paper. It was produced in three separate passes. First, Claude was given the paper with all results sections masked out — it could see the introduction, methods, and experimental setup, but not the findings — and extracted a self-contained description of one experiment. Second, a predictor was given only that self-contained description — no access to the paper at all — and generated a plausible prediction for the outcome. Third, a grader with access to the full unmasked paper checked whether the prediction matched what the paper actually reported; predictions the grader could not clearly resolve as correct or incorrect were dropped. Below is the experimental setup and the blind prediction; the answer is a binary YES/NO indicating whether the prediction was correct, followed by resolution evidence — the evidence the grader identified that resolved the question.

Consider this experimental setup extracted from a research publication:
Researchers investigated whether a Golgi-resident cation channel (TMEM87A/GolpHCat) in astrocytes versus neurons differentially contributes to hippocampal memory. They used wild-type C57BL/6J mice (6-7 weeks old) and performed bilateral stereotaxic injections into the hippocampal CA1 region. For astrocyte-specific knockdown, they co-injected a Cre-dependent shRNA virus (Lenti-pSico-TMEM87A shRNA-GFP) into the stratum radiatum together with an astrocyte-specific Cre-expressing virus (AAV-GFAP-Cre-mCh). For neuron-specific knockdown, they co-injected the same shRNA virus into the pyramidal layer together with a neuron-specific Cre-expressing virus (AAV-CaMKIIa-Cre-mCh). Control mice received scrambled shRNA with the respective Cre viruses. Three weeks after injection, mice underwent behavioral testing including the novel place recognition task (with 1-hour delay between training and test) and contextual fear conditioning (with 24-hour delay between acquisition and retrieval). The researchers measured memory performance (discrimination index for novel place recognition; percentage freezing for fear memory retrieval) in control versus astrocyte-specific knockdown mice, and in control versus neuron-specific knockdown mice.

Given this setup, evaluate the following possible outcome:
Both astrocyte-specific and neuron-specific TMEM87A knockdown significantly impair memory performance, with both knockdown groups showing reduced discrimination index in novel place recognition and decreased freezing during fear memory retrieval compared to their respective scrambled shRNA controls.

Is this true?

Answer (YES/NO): YES